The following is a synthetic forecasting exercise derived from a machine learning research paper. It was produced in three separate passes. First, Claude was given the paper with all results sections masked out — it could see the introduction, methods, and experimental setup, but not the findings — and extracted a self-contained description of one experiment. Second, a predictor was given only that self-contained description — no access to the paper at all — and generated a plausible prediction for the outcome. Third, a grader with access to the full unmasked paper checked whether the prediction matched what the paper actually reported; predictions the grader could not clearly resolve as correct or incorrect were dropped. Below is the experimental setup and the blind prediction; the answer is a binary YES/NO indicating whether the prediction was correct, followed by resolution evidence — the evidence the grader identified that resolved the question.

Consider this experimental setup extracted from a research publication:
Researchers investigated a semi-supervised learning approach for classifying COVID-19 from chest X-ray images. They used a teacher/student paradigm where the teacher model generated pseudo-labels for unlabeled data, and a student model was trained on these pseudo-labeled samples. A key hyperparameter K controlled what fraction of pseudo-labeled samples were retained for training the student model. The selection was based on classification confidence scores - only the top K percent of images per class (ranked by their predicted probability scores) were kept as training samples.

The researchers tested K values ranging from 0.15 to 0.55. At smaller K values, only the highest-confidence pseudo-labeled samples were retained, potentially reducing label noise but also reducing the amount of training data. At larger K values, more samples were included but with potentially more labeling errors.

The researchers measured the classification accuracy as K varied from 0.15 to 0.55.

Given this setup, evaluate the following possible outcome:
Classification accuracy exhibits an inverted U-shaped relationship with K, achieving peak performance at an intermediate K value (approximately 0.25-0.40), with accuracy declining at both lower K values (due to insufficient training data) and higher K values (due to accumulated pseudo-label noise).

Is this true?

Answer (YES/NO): NO